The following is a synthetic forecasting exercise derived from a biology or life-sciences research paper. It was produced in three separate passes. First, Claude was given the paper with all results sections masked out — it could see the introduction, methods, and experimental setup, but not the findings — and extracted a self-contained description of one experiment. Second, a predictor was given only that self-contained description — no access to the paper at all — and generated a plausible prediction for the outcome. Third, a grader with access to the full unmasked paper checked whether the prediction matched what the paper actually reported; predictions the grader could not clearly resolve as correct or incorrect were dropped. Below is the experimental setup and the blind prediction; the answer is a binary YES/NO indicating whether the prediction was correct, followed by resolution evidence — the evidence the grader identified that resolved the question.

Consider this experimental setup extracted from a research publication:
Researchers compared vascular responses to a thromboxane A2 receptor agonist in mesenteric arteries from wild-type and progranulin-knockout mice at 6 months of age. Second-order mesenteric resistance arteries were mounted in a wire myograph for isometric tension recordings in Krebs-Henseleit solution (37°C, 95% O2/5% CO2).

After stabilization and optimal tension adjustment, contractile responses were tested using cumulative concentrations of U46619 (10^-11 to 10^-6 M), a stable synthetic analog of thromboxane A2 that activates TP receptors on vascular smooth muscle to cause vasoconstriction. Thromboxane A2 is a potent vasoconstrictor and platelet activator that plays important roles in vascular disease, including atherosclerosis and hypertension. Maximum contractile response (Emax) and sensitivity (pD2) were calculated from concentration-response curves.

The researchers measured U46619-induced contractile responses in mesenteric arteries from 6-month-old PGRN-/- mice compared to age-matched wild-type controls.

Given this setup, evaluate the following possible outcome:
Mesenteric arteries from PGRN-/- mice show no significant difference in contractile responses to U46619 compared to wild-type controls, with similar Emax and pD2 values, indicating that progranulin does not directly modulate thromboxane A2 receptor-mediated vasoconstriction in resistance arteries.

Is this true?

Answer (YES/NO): NO